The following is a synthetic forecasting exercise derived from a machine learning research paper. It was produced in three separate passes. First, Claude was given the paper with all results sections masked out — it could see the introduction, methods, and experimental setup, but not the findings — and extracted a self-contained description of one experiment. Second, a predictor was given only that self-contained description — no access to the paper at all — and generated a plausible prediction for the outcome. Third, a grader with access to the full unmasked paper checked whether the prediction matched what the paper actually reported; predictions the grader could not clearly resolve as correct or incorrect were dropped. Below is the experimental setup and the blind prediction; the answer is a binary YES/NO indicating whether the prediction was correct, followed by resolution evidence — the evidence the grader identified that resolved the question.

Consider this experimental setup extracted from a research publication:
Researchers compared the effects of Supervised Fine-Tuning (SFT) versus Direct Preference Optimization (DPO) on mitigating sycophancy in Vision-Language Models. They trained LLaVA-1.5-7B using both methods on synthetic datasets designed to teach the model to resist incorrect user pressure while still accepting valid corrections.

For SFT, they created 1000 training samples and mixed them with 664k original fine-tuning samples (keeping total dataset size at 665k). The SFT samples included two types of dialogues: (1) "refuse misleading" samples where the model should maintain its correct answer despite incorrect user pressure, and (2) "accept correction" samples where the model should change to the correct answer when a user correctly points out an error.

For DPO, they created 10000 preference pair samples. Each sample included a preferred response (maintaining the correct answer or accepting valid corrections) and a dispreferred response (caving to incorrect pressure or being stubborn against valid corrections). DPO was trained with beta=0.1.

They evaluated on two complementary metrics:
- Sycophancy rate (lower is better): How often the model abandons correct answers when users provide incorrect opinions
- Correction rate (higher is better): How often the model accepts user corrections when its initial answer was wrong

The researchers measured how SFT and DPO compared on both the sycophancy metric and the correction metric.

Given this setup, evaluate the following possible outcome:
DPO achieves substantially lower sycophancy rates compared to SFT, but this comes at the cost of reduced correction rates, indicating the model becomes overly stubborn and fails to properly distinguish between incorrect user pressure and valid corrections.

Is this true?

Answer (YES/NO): YES